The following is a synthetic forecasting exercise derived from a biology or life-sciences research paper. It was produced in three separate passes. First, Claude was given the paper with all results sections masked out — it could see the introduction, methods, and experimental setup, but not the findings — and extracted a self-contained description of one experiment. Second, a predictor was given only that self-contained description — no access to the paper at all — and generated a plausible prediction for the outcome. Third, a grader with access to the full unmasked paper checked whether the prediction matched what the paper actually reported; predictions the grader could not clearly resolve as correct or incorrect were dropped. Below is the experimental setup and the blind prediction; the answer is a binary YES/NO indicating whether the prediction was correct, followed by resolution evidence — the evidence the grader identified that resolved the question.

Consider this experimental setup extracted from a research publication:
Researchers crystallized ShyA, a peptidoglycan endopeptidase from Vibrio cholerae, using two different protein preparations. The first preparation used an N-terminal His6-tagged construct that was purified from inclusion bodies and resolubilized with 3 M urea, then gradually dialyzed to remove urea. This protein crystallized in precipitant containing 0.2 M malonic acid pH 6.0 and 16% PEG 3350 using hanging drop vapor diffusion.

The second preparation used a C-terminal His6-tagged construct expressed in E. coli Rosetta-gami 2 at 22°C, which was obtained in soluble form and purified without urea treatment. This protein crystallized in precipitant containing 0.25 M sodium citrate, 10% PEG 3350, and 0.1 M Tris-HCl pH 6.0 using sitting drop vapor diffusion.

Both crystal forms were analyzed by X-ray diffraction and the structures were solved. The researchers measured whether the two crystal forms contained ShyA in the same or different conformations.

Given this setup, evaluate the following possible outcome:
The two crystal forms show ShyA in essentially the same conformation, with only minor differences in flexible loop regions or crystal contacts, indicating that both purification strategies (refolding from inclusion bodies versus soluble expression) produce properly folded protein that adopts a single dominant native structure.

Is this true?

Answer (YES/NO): NO